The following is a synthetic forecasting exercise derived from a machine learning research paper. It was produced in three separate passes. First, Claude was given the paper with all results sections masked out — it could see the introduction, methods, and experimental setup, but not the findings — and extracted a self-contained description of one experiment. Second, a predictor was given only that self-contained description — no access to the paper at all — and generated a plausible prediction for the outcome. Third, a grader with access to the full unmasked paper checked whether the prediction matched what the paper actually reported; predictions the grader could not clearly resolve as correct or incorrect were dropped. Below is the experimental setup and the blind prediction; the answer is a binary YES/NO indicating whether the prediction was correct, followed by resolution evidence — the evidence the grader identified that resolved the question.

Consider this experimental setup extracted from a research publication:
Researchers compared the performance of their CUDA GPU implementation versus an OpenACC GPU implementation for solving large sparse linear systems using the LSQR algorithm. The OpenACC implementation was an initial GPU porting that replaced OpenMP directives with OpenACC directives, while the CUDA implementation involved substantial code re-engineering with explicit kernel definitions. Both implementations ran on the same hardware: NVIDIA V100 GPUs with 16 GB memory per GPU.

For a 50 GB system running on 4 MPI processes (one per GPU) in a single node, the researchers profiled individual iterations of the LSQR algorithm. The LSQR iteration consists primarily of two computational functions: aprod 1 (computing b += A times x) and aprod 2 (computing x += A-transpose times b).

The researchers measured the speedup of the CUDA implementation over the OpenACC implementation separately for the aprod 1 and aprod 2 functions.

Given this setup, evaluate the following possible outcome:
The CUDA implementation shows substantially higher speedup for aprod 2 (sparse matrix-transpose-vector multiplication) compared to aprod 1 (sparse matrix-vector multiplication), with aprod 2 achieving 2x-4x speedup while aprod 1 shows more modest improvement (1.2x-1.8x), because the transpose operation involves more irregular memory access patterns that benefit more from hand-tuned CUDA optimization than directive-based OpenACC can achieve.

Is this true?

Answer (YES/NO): NO